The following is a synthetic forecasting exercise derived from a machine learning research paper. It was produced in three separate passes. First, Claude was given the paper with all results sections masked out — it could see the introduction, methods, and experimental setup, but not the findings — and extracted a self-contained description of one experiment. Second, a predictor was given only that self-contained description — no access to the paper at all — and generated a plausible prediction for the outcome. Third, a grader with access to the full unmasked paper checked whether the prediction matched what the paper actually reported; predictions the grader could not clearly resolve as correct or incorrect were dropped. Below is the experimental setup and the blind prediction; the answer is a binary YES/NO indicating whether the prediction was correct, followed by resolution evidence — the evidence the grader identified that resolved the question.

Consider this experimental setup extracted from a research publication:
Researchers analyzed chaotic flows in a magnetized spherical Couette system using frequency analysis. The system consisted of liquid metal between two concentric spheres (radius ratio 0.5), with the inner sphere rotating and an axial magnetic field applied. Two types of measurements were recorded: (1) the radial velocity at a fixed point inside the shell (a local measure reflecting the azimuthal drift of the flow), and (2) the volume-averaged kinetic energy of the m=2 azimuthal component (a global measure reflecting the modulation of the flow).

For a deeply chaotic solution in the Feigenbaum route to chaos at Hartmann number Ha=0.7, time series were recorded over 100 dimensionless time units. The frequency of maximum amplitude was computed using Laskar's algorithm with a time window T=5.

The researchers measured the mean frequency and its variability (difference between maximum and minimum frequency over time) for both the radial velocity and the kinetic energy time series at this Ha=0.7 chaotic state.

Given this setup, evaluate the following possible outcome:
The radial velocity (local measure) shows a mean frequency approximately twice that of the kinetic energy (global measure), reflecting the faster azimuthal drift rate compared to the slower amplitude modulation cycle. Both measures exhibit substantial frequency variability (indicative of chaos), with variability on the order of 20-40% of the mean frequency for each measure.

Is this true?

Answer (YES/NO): NO